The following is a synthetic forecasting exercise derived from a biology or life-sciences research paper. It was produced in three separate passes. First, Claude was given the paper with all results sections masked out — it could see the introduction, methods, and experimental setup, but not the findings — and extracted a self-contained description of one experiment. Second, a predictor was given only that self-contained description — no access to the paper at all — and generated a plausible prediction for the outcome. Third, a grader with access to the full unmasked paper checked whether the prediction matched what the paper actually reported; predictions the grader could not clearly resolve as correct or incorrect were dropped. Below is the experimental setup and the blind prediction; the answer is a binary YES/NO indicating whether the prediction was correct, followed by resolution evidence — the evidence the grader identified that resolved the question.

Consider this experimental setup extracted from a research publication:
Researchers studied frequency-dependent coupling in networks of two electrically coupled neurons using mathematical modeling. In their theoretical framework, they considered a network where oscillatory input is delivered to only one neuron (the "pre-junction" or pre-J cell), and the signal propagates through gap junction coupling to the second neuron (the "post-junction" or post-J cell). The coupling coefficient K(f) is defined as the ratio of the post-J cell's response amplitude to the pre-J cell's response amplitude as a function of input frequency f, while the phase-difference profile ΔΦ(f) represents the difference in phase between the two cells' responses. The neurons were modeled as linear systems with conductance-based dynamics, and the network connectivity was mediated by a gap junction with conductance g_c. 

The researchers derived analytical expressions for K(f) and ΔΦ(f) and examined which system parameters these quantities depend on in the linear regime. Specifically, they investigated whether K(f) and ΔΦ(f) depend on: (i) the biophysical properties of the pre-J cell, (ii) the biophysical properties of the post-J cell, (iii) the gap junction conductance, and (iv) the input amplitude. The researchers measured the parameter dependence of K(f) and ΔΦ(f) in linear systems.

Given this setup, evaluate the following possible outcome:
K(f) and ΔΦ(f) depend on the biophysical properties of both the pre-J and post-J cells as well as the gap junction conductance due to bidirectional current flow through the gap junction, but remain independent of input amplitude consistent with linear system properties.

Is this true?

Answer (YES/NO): NO